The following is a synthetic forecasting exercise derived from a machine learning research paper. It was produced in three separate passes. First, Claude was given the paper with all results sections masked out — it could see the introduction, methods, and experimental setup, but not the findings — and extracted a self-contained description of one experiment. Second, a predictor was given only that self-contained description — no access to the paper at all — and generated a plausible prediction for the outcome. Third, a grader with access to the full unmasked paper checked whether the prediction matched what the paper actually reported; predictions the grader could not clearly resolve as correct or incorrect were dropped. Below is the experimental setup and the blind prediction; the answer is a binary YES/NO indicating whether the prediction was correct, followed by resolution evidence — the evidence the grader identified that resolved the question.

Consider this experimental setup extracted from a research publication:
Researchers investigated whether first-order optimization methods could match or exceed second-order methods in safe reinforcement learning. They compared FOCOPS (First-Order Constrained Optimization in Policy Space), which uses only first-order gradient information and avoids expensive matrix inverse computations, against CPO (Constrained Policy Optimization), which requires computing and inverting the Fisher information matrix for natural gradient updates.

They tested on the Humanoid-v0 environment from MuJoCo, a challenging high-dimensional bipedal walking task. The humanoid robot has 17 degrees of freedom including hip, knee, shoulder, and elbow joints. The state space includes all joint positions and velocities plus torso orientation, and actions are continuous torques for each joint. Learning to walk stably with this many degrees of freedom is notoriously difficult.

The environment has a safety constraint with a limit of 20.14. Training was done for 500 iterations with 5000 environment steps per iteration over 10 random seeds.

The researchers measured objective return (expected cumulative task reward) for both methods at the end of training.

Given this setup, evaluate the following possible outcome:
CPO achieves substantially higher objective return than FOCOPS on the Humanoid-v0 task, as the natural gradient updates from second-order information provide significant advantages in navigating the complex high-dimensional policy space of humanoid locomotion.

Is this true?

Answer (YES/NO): NO